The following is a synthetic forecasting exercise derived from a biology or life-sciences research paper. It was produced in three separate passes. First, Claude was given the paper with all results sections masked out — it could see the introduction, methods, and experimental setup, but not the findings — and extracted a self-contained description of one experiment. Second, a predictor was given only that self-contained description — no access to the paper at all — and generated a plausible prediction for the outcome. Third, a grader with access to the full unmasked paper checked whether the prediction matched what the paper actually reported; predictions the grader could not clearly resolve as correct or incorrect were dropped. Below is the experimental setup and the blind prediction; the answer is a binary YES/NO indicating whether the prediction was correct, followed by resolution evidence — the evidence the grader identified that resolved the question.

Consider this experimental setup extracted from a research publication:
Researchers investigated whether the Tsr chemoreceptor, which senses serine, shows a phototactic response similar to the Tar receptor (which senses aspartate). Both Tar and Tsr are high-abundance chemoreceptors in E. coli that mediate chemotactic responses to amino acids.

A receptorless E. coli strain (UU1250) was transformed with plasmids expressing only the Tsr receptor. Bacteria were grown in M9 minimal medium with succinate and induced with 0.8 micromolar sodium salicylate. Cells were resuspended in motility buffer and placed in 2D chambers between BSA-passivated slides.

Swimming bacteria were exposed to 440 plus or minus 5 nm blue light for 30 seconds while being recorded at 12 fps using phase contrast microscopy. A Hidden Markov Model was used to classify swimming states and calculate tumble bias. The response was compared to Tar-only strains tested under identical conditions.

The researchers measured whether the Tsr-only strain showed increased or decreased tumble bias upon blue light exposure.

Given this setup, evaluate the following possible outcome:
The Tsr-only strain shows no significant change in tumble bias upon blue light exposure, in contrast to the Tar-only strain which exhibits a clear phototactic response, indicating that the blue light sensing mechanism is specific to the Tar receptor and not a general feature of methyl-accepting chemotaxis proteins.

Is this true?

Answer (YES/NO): NO